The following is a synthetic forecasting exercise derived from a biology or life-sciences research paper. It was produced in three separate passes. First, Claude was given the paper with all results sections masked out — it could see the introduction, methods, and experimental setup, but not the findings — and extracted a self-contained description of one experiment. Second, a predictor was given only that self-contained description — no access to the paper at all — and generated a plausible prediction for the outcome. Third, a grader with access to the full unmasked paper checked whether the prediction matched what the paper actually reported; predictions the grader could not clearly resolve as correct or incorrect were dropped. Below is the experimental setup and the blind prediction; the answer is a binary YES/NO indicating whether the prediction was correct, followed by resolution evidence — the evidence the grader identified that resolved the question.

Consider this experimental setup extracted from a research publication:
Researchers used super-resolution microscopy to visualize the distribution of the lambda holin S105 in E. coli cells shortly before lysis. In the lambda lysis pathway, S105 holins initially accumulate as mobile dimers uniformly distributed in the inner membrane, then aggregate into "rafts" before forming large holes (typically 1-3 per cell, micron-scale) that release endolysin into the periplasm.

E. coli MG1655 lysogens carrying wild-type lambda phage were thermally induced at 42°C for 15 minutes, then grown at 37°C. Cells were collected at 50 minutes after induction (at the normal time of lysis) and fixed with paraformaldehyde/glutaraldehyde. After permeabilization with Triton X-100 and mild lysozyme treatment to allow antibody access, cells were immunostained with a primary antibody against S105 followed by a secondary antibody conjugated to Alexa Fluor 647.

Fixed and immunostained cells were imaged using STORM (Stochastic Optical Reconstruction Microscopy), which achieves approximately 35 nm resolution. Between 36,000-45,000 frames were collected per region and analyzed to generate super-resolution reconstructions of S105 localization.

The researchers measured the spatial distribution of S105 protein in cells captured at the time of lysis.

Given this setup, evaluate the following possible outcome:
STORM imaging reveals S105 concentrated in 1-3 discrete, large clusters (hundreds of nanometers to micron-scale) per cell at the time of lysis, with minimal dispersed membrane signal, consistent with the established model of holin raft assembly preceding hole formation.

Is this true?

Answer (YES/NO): NO